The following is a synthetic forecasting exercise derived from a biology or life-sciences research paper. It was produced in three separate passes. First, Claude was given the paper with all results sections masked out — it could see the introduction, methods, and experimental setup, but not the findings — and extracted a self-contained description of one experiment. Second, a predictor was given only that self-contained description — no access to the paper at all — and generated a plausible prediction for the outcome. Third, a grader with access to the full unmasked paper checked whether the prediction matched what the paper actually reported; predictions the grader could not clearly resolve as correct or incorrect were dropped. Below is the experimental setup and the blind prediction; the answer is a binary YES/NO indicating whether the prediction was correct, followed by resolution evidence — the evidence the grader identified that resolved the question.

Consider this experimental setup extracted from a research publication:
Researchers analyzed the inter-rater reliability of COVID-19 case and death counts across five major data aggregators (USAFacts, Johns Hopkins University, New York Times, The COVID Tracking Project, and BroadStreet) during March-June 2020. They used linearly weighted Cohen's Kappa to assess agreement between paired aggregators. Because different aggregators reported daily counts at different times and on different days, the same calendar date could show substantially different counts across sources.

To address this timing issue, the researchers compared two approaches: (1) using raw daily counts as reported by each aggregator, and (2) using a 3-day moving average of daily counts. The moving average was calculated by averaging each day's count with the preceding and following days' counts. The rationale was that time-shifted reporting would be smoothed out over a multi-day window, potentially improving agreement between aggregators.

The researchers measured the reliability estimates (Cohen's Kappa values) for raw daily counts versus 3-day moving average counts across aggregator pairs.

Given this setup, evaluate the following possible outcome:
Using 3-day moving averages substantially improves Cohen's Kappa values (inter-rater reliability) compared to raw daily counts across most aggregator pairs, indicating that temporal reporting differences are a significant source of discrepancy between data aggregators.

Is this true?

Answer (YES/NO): YES